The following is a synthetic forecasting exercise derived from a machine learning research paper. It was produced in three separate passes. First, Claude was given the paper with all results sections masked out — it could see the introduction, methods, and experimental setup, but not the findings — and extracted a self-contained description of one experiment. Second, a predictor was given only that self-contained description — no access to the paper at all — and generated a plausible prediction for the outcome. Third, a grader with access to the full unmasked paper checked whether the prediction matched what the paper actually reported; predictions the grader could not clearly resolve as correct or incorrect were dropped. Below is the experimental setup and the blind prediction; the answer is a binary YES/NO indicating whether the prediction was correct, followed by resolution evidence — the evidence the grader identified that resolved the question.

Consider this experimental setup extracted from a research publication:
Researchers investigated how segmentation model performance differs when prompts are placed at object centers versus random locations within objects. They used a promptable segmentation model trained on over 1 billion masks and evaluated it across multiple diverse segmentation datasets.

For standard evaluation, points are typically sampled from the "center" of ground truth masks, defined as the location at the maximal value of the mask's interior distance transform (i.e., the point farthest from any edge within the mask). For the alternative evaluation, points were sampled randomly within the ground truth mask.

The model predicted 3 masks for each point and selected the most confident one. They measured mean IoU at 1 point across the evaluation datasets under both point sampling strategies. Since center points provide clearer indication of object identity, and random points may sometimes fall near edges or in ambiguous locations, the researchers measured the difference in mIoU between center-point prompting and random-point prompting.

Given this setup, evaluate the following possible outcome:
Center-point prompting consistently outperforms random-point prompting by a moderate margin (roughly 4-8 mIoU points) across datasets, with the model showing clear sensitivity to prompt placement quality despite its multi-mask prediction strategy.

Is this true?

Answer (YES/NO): NO